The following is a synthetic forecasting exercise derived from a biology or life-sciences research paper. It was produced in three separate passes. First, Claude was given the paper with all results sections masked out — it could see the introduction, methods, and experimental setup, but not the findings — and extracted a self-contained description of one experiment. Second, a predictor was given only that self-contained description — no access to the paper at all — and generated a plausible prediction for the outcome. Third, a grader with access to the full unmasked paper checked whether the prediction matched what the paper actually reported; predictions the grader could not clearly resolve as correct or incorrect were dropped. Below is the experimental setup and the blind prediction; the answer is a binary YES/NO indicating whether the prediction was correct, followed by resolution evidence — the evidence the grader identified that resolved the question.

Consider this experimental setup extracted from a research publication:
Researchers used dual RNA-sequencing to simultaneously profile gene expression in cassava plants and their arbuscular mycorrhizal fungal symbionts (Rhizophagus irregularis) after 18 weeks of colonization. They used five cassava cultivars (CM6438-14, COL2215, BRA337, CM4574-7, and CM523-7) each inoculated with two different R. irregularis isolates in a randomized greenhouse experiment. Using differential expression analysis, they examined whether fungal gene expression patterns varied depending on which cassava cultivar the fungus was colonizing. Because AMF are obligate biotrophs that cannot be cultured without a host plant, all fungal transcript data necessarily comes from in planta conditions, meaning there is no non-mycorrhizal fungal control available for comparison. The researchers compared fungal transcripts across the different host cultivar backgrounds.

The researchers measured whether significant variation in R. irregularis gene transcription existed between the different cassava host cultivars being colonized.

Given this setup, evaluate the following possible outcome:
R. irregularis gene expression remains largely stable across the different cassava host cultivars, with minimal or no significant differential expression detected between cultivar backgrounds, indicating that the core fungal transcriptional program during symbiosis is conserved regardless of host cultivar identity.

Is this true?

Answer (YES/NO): NO